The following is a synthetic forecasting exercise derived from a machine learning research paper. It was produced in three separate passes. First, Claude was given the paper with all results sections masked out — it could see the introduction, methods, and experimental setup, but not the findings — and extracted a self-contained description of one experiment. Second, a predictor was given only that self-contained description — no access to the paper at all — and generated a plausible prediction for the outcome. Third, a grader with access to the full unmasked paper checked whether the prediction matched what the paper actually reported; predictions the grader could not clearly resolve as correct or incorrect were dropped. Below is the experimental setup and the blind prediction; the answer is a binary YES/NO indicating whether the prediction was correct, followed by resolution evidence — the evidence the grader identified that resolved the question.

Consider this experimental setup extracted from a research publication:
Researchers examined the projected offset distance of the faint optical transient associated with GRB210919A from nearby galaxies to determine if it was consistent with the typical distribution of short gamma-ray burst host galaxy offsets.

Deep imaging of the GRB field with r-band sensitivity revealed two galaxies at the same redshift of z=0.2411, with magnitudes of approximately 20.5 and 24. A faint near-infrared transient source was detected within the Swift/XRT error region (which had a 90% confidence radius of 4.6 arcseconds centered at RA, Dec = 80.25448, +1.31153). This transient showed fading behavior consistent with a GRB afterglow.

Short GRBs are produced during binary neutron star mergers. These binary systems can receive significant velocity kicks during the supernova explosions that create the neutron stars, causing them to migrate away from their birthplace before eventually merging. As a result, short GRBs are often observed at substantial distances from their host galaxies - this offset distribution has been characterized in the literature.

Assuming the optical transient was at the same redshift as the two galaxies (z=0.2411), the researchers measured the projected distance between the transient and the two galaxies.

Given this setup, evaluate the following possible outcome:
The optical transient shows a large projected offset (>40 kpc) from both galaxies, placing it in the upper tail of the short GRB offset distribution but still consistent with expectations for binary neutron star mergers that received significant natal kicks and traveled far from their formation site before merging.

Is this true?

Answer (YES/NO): NO